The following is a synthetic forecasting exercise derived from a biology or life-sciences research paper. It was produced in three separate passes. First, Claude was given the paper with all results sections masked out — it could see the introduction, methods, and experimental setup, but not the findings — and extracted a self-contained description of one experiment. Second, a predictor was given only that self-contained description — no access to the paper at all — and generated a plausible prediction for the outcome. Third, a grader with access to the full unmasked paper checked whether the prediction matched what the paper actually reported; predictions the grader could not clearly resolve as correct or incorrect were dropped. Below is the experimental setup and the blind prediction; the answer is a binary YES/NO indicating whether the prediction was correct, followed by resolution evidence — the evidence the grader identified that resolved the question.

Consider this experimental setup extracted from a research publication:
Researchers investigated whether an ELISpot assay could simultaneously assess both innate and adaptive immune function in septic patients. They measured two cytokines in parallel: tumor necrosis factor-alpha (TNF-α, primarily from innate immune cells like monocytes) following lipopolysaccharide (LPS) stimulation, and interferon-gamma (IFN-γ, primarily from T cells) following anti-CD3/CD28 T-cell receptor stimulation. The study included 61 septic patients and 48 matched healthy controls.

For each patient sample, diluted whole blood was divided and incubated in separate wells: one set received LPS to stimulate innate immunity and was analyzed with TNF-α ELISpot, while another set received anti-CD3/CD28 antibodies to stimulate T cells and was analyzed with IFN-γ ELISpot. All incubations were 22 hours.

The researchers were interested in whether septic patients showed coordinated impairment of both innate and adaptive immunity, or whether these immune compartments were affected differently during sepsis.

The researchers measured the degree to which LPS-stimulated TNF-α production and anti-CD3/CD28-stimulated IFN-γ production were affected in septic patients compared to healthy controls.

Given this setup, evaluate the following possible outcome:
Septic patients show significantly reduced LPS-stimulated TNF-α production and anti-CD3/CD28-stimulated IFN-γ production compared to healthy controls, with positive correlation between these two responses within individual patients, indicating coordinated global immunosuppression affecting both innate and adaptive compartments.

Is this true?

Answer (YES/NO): NO